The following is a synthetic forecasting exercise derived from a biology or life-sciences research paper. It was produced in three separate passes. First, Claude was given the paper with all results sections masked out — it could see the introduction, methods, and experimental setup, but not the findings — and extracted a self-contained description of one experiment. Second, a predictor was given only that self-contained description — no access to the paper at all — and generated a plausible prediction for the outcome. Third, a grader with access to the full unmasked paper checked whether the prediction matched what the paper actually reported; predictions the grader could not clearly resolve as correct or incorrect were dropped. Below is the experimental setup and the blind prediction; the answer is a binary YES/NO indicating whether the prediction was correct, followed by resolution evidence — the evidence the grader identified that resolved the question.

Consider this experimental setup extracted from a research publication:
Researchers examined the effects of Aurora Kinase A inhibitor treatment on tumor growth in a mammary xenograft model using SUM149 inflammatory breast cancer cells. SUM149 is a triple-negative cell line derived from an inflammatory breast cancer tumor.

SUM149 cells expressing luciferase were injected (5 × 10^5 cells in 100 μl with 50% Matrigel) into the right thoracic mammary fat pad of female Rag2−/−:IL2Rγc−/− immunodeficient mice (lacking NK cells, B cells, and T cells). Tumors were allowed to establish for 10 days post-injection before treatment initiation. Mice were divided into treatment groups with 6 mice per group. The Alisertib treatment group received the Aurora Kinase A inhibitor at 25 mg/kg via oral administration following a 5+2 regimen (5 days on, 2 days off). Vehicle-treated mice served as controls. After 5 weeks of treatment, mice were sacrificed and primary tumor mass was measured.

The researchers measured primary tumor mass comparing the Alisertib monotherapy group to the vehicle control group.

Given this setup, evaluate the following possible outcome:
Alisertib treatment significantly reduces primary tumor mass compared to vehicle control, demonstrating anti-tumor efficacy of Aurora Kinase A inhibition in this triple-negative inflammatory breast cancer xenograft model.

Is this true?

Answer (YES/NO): YES